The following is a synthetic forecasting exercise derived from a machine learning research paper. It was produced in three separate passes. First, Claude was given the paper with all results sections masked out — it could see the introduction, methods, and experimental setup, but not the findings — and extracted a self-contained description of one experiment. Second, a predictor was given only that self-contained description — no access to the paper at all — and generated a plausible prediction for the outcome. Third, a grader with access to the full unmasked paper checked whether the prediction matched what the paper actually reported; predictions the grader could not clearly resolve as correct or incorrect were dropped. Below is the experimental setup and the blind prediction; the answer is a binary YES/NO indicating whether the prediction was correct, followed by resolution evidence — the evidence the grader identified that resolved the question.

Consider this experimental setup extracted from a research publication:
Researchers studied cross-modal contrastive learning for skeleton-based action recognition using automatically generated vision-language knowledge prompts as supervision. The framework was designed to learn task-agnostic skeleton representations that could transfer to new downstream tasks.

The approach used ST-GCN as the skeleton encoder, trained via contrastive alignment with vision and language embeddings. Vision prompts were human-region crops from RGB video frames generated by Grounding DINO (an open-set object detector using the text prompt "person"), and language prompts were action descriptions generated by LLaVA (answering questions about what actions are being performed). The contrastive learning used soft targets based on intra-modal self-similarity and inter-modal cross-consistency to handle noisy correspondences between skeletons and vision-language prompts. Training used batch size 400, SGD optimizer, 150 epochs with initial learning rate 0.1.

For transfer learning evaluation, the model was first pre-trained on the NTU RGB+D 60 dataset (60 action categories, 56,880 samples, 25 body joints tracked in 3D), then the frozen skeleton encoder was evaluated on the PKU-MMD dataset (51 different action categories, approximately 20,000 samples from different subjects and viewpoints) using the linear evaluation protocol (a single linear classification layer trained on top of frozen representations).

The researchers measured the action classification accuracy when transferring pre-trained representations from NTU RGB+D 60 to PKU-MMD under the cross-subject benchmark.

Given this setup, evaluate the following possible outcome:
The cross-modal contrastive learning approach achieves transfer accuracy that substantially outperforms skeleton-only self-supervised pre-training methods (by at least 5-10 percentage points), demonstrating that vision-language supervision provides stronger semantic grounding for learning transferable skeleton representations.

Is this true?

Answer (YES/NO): YES